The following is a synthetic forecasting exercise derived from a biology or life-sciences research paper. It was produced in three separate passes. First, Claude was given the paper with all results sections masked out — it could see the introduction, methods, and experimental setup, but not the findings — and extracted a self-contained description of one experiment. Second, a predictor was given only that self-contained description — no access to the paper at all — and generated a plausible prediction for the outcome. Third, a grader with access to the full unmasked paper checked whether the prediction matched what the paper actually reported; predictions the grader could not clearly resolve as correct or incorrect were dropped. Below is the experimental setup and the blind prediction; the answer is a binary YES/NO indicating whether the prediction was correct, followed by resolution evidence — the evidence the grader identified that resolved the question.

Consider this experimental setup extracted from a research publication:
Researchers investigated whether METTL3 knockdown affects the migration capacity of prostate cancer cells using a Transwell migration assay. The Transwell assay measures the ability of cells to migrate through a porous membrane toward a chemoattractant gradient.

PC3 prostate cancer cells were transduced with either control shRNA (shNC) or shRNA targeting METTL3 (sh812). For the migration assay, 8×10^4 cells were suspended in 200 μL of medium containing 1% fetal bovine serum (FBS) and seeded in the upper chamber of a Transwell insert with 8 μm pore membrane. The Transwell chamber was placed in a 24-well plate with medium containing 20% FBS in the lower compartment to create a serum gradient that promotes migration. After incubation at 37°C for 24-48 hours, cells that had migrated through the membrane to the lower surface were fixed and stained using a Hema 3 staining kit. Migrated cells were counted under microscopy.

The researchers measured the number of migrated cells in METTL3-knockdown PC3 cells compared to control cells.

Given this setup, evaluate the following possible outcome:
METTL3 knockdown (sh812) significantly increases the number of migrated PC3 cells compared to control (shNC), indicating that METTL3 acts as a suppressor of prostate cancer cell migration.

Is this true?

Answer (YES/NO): NO